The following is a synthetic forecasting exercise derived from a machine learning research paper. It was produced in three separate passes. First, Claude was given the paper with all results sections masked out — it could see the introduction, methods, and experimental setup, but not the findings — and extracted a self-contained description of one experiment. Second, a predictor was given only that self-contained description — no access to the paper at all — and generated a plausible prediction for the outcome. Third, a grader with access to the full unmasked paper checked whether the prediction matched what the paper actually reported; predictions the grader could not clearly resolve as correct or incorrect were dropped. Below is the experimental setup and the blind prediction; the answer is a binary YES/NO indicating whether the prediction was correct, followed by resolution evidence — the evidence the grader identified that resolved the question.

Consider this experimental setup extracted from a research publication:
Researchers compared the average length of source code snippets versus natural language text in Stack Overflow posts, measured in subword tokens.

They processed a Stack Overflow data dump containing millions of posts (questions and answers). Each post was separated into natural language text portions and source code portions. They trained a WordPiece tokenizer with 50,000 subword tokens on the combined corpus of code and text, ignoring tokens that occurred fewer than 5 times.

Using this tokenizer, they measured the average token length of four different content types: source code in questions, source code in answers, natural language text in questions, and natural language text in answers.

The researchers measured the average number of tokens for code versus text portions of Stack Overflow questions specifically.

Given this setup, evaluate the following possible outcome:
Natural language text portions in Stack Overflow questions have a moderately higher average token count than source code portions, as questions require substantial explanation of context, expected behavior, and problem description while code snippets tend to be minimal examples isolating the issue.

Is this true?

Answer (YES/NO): NO